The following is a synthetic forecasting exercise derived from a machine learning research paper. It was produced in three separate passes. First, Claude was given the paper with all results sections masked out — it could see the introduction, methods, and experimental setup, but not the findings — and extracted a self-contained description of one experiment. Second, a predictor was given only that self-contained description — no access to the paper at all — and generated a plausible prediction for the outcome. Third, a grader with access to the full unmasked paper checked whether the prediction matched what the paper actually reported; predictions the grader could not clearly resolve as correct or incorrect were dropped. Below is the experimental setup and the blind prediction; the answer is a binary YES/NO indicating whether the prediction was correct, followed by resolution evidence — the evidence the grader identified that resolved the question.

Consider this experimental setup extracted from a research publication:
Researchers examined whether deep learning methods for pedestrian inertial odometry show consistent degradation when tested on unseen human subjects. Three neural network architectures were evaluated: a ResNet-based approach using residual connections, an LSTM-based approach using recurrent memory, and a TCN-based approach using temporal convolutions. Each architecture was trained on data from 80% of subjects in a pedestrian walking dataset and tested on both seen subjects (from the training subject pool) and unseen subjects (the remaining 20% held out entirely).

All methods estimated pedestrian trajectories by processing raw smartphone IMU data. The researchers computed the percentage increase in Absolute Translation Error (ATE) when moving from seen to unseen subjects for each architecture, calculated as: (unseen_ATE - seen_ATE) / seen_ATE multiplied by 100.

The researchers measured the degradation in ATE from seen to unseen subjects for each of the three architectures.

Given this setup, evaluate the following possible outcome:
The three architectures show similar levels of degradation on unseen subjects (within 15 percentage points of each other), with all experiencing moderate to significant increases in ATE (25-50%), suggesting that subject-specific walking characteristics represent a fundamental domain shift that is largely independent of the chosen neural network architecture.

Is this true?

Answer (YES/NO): NO